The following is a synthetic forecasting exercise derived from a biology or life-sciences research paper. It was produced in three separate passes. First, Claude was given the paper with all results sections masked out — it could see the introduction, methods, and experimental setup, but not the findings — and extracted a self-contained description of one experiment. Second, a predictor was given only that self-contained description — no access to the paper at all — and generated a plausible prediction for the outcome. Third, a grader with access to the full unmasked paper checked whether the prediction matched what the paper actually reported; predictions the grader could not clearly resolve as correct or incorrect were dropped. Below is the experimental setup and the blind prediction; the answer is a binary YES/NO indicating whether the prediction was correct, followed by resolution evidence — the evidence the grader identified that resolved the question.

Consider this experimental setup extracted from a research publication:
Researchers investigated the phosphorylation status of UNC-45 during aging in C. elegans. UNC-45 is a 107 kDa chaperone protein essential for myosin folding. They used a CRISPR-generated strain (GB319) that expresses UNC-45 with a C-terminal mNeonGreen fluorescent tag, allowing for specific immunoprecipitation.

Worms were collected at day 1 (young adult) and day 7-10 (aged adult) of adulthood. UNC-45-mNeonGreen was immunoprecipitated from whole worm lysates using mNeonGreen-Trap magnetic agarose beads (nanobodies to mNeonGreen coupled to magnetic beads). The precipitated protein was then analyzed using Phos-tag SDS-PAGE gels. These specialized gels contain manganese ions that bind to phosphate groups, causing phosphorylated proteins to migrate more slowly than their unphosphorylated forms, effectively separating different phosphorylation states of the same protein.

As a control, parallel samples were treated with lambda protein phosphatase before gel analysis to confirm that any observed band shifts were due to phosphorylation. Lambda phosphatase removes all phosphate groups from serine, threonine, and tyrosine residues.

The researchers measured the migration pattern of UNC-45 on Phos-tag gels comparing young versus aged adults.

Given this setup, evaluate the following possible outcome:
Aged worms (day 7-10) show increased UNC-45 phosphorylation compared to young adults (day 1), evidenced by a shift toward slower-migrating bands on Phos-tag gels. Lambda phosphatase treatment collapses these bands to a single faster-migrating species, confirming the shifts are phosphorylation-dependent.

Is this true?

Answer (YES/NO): YES